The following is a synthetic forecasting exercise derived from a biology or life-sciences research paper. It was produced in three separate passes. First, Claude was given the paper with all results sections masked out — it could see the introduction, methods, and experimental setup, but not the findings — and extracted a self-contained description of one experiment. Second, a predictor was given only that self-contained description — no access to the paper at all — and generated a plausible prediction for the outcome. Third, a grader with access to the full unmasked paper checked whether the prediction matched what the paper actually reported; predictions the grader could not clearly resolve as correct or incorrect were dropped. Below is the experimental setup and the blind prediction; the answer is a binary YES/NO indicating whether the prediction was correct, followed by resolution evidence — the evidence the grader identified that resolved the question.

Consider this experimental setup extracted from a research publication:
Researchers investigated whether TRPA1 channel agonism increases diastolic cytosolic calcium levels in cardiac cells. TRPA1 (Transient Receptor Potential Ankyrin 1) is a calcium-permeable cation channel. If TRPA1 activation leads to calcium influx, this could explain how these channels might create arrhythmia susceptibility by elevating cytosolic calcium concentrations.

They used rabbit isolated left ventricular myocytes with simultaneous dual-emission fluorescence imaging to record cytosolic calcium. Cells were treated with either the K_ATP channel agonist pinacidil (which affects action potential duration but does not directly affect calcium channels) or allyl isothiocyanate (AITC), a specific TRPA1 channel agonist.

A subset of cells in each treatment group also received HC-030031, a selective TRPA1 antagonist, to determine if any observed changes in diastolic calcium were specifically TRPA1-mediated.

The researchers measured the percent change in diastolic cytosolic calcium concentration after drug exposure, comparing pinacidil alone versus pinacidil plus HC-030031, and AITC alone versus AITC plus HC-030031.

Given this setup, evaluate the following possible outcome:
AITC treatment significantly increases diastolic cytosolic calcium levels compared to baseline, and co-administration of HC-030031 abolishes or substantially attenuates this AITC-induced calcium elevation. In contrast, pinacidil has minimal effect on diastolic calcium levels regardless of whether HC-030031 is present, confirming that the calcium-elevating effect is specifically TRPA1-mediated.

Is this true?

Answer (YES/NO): NO